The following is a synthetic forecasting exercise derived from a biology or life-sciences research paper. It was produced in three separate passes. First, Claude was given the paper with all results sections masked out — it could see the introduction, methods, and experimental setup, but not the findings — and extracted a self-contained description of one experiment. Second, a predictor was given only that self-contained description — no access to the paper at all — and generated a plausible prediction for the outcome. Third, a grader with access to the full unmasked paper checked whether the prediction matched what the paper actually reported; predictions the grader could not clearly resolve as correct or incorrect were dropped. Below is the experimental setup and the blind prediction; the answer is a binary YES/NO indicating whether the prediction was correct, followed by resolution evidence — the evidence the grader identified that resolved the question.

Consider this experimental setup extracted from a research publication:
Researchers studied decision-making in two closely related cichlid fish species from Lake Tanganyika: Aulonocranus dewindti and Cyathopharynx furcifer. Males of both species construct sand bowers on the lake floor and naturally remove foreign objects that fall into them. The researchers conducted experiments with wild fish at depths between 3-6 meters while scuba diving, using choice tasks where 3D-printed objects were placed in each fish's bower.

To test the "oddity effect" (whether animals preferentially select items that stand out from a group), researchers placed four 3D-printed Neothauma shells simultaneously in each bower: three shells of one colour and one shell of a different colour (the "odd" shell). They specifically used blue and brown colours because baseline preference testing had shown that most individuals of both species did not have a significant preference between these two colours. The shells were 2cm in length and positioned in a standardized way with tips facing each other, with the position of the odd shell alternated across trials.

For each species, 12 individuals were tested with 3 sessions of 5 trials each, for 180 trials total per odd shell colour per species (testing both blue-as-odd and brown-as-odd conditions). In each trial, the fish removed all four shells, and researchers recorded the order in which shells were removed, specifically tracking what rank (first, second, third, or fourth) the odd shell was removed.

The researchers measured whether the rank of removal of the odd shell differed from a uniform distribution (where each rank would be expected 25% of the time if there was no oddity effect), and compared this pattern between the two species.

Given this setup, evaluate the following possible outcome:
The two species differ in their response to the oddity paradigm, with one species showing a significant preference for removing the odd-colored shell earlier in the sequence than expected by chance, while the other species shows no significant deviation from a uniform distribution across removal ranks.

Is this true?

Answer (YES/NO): NO